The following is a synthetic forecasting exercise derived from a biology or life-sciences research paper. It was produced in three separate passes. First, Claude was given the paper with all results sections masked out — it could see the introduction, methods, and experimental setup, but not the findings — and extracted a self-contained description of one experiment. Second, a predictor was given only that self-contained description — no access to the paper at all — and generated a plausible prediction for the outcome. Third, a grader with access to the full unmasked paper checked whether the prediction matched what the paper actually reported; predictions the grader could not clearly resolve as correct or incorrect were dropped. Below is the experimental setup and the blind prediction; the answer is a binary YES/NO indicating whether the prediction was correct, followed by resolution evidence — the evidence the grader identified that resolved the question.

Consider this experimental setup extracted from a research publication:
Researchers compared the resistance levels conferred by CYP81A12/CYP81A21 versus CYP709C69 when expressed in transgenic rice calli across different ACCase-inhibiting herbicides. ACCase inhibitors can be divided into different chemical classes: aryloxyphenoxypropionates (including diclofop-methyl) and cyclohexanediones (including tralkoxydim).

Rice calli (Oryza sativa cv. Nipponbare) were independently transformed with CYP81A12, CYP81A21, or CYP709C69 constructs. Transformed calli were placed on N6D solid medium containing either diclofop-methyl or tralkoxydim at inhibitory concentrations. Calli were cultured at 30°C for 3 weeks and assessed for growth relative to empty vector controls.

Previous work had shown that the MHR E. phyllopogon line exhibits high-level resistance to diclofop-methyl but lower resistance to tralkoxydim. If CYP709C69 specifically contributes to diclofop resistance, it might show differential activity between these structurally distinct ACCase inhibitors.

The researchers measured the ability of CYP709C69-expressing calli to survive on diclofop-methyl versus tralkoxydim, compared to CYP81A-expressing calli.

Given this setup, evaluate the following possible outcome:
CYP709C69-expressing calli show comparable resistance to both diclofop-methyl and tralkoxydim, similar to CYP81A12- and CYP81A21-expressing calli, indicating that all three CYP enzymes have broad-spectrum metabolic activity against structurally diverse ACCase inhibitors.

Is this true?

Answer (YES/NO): NO